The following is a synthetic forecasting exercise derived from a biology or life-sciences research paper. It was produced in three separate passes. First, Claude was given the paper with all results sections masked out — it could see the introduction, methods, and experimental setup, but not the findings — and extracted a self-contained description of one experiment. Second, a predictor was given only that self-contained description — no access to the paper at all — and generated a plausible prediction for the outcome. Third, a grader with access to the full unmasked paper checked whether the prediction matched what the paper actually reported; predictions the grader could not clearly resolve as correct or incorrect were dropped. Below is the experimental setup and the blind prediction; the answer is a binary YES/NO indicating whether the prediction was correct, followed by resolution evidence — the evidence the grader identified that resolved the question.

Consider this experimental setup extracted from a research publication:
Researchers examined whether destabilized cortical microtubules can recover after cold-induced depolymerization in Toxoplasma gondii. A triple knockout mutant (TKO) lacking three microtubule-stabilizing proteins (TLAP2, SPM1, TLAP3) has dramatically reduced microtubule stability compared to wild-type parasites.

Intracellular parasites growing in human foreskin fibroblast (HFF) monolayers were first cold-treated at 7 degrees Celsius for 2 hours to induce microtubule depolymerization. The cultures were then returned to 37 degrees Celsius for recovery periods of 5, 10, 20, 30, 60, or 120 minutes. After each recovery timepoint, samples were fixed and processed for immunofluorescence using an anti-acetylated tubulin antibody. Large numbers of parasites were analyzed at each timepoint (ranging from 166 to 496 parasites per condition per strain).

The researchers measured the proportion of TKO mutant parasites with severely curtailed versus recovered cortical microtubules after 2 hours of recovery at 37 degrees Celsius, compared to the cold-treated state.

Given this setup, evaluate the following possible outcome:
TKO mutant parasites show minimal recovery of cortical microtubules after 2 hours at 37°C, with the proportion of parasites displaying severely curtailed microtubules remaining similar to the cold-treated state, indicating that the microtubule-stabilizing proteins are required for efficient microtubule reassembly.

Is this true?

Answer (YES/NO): NO